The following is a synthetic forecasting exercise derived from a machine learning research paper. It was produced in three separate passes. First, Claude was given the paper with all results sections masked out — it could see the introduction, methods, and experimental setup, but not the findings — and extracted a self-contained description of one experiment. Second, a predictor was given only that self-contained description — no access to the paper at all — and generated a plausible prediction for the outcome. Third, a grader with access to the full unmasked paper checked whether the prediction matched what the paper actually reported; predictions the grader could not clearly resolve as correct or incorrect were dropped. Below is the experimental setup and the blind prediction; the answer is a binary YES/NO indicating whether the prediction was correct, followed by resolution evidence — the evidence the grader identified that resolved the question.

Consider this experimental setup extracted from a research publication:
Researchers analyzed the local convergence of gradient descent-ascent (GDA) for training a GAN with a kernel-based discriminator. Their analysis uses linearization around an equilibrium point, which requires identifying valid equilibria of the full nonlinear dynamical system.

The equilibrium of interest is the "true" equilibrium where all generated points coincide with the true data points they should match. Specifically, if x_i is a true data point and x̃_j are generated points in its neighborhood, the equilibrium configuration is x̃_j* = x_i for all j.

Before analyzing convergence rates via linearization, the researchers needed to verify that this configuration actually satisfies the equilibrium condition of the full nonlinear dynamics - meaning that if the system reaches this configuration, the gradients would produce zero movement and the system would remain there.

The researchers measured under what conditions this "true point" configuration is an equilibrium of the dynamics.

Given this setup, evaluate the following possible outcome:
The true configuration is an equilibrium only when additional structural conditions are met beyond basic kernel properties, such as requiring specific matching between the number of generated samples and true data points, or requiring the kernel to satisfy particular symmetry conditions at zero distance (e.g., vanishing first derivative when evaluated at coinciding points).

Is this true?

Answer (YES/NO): YES